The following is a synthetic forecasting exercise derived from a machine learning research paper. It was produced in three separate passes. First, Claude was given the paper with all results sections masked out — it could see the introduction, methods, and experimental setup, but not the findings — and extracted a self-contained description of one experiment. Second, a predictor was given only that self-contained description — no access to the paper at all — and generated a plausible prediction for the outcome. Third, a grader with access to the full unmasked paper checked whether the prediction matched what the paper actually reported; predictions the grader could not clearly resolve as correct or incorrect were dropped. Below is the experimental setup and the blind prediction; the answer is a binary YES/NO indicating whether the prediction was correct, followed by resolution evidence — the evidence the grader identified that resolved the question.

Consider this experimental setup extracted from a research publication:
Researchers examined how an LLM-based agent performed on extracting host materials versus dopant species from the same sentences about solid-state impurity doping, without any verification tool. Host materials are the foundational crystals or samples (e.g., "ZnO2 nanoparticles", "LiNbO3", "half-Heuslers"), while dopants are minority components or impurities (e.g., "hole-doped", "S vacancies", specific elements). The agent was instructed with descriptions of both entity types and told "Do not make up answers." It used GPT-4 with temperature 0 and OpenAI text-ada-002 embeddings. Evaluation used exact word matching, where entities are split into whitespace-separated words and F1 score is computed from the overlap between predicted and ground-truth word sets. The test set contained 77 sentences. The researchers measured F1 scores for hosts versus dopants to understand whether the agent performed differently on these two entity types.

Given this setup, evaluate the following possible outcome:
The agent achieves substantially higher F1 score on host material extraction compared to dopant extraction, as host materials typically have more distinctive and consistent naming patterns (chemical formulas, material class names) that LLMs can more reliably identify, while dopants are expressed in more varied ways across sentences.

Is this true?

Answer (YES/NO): NO